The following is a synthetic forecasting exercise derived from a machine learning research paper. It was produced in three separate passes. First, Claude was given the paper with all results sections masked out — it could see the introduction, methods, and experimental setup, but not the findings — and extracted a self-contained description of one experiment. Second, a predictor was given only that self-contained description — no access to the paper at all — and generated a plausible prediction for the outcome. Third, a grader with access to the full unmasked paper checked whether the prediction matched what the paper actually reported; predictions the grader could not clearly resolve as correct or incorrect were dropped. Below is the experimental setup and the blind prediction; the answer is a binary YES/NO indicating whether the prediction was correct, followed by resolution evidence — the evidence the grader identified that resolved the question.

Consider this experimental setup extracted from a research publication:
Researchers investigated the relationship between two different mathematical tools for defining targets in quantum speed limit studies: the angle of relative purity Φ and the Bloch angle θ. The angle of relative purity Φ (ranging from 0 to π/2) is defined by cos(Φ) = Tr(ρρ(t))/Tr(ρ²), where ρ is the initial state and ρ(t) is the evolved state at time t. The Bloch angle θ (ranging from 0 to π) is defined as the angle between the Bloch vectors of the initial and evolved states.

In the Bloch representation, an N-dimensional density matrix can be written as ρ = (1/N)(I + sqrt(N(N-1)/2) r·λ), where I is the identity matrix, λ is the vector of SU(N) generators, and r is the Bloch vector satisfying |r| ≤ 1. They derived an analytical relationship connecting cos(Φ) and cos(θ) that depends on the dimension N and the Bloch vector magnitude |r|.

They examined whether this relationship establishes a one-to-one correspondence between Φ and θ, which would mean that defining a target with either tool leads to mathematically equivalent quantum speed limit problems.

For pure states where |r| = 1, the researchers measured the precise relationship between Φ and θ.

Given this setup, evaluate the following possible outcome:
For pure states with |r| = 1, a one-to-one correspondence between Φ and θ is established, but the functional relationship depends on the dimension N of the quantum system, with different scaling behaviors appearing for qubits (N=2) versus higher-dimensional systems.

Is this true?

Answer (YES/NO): YES